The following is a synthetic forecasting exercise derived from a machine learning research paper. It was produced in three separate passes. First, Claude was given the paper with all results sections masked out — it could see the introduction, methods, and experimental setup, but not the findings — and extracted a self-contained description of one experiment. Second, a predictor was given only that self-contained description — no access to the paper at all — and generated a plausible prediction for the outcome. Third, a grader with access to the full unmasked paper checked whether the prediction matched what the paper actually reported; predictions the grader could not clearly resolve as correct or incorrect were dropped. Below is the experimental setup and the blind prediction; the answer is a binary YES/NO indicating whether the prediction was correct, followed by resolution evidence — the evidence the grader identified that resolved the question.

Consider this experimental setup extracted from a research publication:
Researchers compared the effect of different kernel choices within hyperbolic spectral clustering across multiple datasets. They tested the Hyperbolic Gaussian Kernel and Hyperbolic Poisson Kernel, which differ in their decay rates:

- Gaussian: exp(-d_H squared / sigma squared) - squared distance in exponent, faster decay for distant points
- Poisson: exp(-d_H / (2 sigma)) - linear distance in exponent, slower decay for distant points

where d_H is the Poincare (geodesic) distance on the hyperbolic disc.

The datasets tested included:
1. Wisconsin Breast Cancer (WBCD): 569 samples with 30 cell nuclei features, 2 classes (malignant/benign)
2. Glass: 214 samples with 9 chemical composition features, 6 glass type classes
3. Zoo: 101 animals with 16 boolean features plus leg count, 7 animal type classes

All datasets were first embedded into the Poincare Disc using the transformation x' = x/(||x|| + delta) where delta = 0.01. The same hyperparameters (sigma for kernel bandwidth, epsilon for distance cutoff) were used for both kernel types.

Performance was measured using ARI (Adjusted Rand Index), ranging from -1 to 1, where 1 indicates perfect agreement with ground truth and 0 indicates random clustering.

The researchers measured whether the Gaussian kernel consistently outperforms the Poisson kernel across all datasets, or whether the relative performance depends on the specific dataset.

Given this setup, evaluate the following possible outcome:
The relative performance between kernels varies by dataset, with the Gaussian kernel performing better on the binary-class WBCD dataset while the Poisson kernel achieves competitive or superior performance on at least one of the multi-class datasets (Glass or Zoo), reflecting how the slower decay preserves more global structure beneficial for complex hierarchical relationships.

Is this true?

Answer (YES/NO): YES